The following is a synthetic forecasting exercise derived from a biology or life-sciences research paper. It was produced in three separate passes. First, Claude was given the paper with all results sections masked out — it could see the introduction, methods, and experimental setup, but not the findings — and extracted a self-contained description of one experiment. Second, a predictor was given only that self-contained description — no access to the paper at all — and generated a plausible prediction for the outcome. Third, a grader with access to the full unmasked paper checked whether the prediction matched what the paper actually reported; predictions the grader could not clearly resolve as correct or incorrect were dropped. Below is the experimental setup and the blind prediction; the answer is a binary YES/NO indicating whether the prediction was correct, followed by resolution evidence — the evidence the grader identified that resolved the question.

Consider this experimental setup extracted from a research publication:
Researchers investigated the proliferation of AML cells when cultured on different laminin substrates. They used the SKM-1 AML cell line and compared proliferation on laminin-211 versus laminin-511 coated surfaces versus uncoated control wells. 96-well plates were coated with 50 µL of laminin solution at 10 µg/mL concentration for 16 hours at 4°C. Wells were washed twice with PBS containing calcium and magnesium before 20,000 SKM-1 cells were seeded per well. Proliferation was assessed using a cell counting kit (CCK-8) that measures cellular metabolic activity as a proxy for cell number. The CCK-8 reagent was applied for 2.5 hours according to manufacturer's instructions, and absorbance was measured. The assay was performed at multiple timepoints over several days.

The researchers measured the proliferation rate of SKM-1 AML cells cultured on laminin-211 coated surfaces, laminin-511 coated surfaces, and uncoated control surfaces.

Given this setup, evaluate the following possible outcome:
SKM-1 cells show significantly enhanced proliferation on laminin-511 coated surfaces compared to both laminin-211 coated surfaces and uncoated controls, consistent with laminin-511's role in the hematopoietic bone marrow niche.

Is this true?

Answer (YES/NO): NO